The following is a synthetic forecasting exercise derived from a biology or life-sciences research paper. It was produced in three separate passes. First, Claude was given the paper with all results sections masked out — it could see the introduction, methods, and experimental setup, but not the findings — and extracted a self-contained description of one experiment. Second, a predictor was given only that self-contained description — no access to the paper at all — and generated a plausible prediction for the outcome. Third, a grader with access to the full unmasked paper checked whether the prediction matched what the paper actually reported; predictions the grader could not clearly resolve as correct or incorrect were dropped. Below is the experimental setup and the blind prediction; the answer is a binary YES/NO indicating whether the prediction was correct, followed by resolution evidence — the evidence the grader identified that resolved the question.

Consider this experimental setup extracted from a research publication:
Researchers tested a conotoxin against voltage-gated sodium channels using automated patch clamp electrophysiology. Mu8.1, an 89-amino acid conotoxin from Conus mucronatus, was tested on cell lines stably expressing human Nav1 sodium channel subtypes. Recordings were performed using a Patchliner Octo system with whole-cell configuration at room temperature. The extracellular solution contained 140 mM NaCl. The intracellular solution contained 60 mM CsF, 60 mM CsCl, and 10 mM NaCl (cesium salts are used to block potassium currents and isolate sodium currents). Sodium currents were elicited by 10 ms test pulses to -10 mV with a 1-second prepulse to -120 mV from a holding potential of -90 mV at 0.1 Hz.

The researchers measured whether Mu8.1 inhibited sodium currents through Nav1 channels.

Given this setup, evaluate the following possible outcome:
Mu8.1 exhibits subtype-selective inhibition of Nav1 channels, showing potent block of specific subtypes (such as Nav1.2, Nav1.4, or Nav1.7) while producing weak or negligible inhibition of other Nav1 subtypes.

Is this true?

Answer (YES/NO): NO